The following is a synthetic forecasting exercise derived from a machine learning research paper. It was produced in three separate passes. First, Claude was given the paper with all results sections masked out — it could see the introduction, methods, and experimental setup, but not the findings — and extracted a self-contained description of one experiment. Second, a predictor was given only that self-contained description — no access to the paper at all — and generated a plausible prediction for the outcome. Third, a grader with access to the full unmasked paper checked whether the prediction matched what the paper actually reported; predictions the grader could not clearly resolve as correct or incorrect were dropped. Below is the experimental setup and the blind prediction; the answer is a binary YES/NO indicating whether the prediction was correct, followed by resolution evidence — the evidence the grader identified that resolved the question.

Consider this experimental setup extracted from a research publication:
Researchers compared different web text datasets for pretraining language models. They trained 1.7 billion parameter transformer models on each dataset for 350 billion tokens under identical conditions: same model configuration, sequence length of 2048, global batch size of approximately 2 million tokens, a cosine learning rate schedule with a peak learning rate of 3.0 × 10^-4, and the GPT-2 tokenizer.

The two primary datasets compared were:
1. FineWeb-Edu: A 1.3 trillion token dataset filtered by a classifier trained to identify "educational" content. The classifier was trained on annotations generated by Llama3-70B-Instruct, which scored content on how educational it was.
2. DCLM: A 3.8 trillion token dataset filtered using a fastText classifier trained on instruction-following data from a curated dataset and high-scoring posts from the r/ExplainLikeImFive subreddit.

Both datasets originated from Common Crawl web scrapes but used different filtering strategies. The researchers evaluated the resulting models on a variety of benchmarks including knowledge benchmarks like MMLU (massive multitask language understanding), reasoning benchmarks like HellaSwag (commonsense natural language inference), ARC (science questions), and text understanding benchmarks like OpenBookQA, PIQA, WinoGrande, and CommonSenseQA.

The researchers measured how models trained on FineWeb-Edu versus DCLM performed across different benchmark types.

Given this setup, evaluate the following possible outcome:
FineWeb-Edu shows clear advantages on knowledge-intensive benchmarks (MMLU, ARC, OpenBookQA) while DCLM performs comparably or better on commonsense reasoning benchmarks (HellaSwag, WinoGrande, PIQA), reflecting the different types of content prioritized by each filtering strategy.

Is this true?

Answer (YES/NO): YES